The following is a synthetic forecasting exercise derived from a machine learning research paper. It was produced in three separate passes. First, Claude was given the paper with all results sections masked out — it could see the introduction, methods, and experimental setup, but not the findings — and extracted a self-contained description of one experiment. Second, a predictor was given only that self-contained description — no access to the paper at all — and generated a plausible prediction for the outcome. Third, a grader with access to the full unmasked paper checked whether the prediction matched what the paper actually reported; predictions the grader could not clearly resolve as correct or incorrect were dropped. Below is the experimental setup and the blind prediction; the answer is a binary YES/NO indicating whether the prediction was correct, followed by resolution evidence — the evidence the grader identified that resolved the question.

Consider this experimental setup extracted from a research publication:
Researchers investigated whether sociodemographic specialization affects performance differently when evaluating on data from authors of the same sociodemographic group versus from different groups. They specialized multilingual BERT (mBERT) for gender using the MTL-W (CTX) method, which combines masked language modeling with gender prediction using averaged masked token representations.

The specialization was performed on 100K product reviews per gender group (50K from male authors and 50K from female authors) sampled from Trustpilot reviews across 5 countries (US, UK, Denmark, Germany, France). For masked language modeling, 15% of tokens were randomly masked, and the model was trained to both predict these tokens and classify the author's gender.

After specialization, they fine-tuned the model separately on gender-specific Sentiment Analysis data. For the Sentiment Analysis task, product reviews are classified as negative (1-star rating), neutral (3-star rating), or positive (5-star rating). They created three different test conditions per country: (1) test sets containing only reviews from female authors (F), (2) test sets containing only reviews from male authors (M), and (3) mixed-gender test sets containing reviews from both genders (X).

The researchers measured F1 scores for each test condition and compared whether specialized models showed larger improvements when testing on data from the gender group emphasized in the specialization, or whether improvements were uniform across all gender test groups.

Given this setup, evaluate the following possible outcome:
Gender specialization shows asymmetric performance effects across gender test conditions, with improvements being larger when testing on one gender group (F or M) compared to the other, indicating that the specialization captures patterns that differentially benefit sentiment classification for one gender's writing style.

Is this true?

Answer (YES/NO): NO